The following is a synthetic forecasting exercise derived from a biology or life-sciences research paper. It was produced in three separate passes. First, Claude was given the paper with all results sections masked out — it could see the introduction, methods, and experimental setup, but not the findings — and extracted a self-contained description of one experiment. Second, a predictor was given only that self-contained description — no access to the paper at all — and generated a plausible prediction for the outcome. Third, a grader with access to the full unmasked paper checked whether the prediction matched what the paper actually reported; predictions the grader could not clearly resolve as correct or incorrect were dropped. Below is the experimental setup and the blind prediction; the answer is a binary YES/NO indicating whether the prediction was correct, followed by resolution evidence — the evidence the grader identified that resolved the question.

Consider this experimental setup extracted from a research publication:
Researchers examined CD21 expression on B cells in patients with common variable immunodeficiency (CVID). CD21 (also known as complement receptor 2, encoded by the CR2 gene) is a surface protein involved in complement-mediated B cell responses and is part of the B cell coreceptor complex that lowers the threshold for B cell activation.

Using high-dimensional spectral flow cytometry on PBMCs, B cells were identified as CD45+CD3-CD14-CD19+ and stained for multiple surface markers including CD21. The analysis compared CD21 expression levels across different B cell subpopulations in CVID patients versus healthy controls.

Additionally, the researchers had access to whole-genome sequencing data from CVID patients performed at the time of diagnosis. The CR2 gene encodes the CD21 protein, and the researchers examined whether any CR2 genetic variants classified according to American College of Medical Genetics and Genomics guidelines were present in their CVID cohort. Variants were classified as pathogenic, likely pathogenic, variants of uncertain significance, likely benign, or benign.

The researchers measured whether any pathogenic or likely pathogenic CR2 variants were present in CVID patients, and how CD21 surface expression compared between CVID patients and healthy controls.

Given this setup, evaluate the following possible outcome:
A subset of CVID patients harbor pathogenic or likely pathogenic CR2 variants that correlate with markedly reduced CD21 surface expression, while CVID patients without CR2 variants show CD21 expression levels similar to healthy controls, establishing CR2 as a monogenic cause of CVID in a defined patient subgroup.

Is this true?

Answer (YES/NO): NO